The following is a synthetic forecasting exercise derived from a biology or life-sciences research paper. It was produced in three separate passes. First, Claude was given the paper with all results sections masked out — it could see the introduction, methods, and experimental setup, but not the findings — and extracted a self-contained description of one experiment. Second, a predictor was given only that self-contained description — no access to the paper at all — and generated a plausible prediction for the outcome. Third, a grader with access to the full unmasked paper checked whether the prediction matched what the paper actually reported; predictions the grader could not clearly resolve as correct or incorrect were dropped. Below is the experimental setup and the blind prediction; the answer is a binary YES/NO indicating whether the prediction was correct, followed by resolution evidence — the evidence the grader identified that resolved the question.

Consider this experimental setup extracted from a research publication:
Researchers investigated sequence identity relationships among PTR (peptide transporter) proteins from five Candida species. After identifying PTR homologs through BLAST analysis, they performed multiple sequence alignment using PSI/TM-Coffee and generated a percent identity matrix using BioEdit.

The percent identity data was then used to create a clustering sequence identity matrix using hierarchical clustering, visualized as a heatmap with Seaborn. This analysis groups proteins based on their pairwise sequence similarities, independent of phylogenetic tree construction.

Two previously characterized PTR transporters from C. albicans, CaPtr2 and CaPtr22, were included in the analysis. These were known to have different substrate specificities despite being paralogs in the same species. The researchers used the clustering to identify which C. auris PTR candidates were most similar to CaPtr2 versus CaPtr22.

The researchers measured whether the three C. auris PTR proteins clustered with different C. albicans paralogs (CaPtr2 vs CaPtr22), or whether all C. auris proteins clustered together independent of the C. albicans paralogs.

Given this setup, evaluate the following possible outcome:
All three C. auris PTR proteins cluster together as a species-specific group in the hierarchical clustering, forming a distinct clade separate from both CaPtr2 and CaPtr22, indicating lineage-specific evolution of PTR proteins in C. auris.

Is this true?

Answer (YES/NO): NO